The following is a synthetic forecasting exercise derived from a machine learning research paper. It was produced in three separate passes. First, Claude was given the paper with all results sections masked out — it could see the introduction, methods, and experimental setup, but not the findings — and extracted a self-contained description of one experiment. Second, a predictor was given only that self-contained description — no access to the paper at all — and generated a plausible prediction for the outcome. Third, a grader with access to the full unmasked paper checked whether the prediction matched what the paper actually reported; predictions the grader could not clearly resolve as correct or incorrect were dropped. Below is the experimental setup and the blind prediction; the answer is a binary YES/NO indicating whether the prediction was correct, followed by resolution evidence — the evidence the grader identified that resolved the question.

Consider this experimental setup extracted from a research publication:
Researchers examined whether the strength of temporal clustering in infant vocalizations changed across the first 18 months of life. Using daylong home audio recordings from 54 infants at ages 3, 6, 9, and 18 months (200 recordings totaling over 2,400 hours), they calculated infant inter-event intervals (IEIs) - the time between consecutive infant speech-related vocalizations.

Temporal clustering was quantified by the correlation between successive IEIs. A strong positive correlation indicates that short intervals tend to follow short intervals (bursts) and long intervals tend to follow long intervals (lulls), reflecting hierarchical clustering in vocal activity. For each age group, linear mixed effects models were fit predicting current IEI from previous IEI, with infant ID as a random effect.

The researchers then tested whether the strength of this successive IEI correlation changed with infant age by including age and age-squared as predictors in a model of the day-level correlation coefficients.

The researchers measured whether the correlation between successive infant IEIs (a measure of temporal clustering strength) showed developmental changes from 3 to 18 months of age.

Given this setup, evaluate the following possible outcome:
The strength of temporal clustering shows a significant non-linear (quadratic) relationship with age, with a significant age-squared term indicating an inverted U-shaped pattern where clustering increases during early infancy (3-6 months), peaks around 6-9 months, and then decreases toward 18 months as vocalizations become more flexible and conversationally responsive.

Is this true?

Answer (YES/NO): NO